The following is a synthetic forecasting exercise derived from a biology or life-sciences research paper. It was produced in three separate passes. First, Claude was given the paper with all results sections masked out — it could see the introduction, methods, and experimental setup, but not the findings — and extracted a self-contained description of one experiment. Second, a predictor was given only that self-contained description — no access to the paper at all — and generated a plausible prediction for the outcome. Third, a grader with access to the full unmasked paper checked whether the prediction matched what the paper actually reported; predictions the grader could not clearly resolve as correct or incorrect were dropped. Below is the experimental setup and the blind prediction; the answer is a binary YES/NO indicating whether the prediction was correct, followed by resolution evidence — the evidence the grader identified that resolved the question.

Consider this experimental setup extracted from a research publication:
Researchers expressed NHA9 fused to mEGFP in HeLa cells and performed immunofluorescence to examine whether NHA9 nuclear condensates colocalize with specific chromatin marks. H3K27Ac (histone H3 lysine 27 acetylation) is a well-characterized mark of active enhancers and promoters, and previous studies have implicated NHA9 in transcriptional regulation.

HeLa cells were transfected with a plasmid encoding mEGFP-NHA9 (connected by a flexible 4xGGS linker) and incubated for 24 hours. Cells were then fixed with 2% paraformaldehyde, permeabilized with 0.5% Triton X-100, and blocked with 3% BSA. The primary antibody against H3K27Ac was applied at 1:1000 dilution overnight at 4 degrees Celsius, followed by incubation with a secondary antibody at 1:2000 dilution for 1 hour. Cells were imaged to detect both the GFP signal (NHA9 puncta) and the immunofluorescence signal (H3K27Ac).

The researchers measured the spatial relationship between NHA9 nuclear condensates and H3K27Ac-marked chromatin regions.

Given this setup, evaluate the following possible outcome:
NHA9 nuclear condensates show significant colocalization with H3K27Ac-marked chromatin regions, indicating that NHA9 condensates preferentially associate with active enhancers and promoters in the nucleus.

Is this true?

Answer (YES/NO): YES